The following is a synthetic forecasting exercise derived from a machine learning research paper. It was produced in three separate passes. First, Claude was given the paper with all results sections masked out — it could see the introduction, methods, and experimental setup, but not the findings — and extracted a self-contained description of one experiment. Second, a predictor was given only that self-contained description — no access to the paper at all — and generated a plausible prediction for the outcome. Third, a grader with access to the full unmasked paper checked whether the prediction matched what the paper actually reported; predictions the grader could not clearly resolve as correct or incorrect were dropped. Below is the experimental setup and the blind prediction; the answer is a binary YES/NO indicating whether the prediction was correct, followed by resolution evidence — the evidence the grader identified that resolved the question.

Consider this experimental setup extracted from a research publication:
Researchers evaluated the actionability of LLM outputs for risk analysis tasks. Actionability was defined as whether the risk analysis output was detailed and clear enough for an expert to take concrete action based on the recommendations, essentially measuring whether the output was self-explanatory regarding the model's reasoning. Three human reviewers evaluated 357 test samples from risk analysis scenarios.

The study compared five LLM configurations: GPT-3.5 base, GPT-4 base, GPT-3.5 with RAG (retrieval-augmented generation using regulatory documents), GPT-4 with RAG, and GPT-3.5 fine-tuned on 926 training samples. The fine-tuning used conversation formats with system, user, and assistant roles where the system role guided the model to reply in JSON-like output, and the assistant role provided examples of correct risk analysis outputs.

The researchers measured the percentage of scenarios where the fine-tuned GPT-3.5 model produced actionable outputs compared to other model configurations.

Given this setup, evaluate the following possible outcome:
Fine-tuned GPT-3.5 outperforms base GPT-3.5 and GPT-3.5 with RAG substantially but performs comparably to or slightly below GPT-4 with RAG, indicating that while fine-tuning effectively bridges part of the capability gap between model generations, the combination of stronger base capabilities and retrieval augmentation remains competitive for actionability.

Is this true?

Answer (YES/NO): NO